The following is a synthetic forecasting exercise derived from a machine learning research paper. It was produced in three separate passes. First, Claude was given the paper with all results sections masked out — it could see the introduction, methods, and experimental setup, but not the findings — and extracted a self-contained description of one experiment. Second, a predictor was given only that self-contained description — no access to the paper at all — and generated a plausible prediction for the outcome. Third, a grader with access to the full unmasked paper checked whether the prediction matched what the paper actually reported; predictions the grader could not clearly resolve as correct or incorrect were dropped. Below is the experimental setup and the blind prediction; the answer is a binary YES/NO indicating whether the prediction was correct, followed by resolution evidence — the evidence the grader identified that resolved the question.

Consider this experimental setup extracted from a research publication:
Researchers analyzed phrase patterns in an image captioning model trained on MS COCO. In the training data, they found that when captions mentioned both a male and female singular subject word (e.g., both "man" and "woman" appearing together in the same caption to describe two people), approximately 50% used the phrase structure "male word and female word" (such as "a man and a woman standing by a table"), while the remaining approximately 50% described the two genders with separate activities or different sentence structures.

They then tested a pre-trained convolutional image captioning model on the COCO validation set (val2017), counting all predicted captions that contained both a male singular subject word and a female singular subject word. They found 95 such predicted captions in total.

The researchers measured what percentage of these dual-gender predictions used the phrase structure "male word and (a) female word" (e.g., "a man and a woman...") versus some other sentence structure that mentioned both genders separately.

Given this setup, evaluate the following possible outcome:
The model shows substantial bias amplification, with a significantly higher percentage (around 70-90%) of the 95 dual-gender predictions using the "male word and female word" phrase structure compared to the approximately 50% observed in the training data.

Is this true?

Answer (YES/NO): NO